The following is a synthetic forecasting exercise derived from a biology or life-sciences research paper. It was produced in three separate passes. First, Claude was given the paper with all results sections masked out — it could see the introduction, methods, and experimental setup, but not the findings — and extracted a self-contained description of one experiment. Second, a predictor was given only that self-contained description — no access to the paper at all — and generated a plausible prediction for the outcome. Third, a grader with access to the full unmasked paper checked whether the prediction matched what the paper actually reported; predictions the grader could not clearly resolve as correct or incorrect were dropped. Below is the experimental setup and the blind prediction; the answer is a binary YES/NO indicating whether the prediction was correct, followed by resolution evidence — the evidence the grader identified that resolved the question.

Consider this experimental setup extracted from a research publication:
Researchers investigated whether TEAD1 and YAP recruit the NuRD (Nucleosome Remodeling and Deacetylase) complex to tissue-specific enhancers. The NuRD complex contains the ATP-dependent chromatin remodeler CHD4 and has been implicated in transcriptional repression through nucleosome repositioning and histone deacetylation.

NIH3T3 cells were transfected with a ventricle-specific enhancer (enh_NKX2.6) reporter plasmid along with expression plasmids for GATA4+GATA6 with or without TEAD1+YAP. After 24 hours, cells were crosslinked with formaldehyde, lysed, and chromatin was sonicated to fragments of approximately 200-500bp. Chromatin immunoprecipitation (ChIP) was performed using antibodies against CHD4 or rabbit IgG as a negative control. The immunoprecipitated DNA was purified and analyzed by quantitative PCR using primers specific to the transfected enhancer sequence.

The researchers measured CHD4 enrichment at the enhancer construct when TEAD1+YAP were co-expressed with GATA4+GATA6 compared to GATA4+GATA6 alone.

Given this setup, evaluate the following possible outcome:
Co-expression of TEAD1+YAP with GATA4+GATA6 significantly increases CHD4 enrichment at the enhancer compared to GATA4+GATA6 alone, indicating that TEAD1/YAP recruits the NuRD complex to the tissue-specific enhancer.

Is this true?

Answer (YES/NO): YES